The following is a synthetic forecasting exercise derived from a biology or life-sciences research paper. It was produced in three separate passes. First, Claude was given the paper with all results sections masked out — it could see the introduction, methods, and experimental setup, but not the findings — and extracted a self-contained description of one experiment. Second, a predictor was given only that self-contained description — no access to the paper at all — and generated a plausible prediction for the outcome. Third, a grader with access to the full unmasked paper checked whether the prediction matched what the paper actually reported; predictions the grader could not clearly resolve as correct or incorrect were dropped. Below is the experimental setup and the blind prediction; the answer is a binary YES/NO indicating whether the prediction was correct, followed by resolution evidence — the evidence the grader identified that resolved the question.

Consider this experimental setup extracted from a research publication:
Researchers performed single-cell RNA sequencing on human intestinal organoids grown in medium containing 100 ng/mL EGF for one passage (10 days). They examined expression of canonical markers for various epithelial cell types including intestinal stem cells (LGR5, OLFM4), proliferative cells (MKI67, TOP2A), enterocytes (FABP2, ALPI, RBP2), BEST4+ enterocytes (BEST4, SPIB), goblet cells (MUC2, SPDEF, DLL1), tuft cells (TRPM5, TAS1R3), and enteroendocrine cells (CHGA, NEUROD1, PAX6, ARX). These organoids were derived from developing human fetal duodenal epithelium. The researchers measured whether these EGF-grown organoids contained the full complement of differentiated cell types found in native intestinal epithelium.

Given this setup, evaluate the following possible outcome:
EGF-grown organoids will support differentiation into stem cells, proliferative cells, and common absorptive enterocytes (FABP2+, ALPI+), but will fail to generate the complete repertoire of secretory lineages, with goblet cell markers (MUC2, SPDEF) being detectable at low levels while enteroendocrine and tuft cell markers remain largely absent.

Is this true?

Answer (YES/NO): NO